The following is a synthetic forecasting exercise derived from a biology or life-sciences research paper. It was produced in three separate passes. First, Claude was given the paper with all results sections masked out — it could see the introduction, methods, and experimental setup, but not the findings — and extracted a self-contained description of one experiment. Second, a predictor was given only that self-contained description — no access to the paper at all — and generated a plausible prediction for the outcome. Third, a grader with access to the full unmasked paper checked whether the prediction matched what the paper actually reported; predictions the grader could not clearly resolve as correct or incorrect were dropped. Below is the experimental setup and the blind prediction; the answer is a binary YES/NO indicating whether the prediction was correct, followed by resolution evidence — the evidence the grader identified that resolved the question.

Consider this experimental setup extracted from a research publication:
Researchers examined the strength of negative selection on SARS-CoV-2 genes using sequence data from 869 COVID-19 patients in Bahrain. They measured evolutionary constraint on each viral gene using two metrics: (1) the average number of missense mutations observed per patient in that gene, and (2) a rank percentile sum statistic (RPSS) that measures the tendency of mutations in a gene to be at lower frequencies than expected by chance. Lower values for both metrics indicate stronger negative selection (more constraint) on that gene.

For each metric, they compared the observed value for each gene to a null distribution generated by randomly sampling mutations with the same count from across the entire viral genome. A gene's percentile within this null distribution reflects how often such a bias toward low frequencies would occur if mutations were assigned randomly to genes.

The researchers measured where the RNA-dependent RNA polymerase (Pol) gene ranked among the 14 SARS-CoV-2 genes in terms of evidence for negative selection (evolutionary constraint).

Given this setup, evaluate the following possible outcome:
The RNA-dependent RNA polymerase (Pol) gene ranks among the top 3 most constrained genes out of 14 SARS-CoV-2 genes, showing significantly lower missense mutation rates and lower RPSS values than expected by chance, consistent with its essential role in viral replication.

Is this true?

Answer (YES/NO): YES